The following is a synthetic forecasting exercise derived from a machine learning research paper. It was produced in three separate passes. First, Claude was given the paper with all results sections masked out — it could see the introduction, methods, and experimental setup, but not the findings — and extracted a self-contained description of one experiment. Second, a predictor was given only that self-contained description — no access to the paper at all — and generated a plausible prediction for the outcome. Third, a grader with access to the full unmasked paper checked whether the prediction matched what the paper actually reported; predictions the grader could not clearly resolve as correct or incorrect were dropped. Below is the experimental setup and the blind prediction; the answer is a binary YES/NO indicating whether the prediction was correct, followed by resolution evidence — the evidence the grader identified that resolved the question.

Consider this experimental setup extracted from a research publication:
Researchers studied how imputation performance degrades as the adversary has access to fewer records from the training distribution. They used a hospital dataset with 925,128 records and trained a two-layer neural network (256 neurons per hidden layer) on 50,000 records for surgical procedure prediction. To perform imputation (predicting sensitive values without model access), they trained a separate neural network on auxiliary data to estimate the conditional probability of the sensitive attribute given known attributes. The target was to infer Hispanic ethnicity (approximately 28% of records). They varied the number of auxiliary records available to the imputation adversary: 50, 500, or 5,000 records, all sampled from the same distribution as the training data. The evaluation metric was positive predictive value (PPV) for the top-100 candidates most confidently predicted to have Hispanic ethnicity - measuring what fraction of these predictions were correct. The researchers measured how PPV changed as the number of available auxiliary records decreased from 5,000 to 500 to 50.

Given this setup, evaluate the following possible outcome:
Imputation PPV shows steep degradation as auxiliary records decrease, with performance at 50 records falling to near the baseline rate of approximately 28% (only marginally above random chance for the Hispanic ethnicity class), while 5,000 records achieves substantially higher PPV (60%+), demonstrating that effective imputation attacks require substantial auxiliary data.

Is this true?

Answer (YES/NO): NO